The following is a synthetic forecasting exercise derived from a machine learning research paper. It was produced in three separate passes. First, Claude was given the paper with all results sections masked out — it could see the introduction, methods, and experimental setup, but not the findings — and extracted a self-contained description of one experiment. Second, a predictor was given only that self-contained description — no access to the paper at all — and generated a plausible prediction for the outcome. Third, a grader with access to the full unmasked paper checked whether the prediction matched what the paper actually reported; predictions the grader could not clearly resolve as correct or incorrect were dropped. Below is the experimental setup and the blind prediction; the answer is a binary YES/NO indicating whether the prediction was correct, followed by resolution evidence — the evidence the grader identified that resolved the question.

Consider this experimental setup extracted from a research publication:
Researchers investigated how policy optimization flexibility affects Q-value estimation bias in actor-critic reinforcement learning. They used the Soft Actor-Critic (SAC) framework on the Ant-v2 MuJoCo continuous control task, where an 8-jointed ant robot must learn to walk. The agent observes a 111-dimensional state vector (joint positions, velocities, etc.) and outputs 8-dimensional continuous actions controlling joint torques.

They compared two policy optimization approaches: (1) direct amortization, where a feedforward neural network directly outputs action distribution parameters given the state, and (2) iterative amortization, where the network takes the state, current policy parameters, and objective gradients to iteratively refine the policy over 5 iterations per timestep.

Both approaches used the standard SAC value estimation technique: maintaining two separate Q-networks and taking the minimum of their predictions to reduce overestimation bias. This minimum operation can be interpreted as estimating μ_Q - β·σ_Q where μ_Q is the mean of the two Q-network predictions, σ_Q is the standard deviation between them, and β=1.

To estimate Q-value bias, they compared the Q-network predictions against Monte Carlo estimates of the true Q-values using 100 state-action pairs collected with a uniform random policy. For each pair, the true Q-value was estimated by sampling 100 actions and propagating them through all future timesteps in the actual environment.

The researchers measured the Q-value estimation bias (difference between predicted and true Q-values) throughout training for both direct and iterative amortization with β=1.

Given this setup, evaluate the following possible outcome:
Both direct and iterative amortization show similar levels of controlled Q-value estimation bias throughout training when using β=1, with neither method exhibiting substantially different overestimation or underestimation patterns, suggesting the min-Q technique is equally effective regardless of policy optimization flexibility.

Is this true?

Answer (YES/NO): NO